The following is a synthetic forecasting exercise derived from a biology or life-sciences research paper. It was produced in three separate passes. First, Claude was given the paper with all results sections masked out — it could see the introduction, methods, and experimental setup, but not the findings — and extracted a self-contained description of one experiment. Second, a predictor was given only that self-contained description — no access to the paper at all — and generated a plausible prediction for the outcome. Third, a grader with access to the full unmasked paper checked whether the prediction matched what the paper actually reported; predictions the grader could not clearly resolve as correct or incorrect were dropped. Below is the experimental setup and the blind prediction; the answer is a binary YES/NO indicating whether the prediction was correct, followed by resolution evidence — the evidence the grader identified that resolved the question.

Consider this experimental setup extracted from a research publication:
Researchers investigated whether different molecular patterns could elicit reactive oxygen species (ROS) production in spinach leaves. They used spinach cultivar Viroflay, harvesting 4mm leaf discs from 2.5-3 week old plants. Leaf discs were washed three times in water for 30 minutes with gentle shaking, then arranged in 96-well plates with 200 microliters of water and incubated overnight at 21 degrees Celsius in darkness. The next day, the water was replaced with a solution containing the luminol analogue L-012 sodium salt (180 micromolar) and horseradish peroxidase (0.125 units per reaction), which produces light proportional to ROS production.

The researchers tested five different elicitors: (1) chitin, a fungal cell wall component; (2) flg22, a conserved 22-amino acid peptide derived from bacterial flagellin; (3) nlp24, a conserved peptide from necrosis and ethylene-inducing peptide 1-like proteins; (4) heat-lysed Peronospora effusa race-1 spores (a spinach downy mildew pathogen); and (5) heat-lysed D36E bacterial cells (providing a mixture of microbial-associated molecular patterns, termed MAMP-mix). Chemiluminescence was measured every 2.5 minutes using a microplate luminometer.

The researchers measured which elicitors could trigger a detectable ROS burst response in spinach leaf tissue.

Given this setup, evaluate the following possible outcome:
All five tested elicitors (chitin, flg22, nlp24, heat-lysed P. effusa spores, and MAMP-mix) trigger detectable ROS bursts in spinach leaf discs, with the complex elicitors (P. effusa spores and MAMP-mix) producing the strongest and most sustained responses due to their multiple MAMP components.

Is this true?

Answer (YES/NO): NO